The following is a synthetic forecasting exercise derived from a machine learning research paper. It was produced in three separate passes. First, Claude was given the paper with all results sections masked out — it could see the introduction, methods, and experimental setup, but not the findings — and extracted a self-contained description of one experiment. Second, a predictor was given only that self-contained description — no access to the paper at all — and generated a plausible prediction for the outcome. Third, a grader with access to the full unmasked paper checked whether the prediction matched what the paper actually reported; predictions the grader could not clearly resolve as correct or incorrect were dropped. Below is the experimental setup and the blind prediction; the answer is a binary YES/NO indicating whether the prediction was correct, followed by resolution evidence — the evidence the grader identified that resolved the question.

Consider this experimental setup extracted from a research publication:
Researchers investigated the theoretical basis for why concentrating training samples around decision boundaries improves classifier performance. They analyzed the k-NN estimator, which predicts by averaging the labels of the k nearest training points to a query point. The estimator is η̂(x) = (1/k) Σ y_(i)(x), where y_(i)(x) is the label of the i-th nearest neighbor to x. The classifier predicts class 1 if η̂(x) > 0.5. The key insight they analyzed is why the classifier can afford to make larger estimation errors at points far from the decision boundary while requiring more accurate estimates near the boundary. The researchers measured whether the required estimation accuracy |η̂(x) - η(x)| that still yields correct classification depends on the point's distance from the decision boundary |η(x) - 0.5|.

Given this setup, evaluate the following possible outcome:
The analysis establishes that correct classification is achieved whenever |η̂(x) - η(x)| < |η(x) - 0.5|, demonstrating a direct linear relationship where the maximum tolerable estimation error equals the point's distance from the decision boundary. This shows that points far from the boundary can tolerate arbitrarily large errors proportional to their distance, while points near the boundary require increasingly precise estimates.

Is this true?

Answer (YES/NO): YES